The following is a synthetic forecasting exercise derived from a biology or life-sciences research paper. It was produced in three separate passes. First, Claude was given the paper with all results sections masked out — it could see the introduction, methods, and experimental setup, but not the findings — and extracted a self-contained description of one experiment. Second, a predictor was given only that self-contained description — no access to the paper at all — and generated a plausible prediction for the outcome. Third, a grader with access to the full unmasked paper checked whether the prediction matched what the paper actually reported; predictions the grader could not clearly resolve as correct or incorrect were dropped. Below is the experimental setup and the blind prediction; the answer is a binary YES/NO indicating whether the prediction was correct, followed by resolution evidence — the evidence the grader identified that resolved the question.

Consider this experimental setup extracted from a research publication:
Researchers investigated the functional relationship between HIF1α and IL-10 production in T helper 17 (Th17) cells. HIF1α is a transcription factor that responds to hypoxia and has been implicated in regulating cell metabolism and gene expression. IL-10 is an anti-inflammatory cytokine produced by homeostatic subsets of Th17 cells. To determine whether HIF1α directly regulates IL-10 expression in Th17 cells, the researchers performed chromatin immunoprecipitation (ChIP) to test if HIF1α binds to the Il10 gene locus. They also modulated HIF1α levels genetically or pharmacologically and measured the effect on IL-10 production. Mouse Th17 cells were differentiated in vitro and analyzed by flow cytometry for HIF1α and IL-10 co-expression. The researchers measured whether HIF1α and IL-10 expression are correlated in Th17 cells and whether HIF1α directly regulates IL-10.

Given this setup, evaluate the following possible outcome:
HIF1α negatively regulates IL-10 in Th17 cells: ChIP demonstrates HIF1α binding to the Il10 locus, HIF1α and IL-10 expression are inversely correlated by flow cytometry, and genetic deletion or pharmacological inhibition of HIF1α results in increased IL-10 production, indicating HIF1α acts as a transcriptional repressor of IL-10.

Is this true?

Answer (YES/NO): NO